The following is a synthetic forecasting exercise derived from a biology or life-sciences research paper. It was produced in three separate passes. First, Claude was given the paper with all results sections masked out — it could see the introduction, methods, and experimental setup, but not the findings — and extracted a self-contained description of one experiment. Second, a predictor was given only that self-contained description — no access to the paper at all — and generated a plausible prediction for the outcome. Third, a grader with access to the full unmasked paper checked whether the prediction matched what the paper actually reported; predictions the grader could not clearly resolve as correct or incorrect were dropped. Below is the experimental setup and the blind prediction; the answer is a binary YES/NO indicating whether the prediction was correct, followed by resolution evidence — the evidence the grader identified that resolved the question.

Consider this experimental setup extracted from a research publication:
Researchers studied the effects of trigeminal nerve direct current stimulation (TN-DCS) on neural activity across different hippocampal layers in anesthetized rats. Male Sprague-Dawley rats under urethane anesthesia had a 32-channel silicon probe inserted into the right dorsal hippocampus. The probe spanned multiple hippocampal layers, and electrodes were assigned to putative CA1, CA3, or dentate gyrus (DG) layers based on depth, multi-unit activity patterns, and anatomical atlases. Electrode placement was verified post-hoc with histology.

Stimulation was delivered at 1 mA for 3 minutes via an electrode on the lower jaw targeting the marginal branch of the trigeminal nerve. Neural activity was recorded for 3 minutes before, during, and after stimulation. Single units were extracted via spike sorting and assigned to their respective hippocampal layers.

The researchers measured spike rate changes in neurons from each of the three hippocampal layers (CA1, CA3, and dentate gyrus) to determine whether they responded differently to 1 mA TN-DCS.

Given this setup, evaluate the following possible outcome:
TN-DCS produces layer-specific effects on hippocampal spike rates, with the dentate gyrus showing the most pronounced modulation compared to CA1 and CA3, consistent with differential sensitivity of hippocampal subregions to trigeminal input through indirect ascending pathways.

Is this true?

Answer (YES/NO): NO